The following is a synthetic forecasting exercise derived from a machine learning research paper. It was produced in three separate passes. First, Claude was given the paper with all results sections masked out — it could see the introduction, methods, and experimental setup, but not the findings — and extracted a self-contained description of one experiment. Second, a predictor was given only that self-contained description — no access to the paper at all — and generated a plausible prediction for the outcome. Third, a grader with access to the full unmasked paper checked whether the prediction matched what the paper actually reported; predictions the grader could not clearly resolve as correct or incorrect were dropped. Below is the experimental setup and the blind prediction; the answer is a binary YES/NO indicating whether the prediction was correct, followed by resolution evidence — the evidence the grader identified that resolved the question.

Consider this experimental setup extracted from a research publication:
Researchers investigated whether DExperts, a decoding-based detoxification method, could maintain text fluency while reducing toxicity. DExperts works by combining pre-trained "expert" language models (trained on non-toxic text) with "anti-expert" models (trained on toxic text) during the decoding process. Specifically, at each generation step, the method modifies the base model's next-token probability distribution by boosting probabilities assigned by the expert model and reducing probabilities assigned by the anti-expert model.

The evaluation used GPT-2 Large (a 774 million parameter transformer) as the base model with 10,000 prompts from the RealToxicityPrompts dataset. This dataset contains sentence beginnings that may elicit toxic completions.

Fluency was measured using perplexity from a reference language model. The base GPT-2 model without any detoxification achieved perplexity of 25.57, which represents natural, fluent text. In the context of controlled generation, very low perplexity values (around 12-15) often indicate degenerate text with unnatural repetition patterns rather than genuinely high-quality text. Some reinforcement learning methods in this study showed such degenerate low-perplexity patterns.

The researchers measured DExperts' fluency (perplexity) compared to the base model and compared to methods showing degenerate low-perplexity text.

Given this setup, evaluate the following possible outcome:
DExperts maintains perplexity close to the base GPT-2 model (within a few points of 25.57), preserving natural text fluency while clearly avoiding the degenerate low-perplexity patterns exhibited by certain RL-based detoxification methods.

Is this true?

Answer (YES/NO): NO